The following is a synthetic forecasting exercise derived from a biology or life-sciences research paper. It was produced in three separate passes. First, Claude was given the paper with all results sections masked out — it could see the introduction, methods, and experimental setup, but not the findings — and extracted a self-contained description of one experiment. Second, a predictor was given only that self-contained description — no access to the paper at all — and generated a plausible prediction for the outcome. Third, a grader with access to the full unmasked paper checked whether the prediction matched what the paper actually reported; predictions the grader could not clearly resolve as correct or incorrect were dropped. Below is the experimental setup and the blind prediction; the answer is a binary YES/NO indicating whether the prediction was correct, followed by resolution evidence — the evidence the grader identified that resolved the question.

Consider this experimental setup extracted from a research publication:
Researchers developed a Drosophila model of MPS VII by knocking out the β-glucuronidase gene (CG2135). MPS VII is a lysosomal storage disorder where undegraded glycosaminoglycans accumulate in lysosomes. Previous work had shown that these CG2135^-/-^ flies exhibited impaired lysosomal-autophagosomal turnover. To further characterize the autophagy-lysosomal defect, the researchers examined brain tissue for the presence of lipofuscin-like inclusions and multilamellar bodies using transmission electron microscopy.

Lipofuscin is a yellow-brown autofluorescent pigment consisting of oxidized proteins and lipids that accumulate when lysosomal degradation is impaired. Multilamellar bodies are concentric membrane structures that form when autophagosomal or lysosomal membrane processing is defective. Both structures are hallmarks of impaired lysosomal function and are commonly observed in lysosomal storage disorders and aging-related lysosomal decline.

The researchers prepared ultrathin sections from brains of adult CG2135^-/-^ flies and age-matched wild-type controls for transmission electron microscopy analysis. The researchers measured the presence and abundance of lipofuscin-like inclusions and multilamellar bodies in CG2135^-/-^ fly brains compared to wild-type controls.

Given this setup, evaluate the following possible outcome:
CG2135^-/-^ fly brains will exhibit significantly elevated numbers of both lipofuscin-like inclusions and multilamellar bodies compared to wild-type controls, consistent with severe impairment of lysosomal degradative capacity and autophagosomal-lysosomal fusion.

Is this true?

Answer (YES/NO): YES